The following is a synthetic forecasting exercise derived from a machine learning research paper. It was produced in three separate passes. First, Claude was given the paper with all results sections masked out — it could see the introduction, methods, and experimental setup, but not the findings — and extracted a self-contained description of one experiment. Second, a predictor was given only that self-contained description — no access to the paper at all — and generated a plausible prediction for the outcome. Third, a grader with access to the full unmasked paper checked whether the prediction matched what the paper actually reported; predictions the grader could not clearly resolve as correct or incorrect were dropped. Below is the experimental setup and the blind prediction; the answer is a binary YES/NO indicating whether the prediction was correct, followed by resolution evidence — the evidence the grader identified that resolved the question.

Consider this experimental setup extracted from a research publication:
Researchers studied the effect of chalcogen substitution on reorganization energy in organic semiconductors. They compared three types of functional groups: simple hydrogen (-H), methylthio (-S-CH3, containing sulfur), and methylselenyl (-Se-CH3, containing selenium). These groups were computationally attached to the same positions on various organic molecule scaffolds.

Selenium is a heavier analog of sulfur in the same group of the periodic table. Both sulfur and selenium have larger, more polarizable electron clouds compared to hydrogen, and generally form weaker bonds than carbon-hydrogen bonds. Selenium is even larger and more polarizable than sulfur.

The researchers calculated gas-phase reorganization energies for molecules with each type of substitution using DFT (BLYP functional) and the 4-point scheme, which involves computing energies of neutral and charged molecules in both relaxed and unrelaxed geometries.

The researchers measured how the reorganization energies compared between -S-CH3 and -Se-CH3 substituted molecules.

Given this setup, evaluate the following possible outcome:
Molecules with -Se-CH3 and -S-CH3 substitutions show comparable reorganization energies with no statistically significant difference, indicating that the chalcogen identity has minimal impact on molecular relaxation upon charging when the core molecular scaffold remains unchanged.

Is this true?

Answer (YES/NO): NO